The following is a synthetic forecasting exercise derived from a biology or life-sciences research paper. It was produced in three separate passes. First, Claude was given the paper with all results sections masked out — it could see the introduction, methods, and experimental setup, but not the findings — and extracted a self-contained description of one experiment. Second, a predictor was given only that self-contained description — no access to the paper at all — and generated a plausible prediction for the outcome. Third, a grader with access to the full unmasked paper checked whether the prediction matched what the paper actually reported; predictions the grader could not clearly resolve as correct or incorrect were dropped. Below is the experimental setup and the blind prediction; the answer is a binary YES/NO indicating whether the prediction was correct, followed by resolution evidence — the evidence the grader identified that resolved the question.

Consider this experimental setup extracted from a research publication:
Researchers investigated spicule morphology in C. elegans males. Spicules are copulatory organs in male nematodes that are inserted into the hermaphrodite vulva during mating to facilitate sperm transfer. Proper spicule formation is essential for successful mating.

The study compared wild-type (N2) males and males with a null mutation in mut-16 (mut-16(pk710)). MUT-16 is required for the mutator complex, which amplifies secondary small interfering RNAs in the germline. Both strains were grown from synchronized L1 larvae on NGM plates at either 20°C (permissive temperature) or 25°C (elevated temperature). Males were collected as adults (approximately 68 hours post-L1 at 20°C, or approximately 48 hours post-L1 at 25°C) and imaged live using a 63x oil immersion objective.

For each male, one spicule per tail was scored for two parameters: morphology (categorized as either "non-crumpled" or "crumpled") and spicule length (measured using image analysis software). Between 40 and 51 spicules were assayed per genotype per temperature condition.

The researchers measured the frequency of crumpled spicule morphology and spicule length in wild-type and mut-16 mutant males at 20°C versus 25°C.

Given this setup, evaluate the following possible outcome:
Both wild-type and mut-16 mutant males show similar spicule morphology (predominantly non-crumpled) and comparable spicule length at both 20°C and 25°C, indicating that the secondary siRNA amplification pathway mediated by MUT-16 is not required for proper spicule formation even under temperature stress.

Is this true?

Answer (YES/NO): NO